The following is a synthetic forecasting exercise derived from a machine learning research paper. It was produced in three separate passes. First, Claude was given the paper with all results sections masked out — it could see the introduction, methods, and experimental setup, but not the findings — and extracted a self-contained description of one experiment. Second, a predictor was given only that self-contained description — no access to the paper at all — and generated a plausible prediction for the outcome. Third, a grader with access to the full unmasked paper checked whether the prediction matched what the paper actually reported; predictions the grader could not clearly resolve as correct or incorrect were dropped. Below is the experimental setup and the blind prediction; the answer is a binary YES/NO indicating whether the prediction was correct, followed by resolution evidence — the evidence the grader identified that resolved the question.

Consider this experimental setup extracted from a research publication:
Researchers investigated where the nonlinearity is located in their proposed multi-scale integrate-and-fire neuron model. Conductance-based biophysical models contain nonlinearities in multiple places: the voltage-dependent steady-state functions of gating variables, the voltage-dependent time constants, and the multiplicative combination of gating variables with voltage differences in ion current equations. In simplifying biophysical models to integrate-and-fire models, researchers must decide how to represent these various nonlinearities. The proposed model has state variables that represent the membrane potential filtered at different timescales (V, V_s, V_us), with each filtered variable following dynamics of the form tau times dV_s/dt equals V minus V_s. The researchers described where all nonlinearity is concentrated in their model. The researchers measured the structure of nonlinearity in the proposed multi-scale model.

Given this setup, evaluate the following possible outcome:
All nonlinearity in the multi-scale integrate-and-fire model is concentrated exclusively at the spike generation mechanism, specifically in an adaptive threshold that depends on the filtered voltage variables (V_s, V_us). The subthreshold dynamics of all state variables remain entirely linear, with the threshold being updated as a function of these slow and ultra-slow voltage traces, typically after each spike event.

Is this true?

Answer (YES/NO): NO